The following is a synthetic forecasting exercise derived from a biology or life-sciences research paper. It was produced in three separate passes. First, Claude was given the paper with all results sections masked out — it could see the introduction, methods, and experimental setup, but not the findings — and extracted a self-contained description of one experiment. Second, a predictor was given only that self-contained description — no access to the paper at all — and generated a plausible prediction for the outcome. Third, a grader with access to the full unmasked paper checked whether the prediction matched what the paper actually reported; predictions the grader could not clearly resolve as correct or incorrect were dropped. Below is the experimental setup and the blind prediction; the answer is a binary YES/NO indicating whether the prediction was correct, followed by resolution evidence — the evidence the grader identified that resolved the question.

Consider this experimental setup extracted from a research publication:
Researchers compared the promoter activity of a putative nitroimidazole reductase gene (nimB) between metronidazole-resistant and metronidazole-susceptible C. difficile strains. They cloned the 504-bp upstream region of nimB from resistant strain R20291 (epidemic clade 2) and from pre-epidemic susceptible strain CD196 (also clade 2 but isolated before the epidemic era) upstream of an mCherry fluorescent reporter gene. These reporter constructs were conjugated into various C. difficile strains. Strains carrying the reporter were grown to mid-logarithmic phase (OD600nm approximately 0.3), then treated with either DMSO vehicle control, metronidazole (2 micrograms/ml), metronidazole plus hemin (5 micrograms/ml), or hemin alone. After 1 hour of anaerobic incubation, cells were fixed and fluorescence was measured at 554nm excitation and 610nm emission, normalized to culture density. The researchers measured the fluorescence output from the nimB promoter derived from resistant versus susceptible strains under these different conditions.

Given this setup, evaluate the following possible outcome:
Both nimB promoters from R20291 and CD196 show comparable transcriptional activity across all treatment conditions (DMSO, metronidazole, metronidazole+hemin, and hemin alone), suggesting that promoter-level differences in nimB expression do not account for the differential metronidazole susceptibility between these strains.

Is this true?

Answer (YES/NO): NO